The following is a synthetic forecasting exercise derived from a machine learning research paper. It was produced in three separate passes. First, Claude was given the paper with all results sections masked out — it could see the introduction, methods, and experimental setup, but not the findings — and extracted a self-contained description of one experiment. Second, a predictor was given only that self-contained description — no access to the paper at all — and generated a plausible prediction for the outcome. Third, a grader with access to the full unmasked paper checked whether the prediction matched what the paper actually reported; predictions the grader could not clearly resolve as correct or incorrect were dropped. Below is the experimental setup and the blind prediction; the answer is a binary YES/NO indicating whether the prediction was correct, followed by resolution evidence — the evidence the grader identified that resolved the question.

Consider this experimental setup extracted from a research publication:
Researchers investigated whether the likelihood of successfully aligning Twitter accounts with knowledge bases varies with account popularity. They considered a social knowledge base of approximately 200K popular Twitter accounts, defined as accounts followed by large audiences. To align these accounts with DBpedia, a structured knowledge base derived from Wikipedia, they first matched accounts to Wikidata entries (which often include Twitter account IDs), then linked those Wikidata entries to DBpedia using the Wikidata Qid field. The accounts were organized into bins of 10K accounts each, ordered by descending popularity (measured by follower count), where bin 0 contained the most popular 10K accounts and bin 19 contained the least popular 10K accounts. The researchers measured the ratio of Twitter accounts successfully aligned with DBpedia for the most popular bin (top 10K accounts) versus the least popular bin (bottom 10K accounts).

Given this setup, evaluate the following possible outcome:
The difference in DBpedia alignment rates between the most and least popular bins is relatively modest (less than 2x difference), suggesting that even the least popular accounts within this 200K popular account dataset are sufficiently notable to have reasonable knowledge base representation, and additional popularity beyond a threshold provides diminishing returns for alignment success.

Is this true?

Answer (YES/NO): NO